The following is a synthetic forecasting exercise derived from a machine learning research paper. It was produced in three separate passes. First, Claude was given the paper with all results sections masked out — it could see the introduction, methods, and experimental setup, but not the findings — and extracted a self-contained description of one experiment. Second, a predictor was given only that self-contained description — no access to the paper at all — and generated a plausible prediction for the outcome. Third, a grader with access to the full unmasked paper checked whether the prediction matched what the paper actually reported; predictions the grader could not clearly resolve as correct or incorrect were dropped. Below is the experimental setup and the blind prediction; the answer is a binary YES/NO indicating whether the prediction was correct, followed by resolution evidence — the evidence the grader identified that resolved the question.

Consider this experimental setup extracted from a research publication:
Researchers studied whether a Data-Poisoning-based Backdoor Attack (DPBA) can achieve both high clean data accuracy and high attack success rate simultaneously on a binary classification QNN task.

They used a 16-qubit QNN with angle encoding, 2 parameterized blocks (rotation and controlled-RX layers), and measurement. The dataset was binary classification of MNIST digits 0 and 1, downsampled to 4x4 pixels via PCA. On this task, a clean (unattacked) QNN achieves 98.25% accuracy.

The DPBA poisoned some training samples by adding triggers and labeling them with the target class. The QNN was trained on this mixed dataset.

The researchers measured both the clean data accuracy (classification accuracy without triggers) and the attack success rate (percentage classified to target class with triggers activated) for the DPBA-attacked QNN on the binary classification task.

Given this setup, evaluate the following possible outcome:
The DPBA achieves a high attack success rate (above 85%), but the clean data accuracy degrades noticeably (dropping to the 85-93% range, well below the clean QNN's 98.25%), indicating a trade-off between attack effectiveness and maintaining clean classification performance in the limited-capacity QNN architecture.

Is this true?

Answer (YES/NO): YES